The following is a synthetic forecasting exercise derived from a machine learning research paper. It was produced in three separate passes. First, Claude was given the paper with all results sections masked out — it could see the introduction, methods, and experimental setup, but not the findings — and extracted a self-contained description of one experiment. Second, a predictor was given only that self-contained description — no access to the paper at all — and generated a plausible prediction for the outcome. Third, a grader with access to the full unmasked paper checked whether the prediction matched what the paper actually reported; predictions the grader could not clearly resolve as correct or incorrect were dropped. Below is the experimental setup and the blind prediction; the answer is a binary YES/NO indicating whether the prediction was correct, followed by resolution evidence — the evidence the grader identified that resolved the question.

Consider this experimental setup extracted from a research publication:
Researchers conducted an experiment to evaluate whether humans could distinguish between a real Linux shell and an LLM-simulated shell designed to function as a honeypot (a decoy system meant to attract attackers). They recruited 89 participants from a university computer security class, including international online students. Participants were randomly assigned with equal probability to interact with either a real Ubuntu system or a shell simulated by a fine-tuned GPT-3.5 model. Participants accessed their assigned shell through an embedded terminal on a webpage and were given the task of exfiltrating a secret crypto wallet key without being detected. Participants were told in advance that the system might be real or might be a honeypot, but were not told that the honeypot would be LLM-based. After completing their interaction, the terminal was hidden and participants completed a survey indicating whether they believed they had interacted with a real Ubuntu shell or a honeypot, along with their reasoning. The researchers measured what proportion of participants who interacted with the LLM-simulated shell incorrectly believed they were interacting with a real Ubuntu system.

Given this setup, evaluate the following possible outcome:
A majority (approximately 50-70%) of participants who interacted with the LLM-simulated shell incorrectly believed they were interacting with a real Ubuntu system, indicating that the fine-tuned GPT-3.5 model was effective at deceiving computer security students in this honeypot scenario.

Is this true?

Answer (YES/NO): NO